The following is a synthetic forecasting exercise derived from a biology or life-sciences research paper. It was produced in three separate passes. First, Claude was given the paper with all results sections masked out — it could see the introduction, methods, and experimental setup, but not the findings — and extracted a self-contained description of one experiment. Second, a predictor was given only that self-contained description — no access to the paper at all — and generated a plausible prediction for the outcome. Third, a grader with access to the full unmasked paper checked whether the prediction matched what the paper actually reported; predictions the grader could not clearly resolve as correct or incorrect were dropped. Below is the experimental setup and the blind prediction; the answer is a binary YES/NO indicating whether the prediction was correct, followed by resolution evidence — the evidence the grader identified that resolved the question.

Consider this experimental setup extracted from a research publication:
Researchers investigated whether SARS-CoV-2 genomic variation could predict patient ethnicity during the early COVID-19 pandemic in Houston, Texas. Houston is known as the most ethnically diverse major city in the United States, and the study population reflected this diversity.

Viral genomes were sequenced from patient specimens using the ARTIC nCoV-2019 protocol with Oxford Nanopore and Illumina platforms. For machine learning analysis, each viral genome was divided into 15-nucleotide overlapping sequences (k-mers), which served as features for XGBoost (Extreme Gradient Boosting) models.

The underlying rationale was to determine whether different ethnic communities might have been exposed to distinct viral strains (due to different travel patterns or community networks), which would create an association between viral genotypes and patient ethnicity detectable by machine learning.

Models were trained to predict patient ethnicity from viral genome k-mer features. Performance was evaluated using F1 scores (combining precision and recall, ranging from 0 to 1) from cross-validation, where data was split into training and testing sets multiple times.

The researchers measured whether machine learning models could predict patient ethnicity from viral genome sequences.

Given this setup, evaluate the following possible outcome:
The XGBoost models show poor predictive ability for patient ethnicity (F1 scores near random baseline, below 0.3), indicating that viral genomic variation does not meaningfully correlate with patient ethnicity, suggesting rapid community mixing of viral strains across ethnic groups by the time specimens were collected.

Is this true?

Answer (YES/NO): NO